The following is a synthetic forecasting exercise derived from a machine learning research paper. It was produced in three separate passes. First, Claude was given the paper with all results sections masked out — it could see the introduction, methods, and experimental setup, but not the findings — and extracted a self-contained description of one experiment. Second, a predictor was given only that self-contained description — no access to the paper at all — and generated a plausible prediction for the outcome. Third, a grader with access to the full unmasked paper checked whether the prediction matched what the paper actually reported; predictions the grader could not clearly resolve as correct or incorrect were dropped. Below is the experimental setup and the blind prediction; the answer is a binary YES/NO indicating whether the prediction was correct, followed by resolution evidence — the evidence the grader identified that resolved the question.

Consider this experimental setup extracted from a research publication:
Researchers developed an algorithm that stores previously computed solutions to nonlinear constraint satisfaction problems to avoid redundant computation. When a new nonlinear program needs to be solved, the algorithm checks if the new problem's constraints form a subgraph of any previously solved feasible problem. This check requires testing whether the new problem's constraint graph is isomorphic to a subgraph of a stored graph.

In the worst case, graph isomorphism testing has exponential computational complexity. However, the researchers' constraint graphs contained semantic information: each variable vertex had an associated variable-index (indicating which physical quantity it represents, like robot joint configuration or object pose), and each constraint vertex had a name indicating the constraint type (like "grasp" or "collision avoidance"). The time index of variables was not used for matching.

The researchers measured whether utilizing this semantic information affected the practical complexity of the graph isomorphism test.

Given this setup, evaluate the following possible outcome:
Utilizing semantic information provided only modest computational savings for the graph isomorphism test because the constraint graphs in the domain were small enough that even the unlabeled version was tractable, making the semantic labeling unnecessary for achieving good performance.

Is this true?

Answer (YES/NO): NO